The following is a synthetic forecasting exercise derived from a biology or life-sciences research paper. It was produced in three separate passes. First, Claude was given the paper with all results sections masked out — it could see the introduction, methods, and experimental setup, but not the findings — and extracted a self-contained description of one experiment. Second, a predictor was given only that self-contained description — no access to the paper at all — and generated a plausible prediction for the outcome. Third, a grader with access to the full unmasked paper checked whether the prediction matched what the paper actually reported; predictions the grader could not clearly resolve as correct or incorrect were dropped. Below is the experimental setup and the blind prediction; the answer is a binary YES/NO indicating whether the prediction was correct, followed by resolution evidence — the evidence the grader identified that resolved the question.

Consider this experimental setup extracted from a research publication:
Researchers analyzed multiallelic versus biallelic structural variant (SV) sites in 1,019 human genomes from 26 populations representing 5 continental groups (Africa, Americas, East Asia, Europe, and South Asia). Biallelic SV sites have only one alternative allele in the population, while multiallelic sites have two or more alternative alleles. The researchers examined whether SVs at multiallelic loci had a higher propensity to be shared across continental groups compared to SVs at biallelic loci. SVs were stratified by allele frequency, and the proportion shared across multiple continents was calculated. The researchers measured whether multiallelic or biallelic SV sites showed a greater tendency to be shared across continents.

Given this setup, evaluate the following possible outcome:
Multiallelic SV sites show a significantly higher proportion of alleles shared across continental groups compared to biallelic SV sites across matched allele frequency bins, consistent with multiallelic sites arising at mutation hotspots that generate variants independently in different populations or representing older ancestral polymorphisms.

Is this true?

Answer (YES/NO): YES